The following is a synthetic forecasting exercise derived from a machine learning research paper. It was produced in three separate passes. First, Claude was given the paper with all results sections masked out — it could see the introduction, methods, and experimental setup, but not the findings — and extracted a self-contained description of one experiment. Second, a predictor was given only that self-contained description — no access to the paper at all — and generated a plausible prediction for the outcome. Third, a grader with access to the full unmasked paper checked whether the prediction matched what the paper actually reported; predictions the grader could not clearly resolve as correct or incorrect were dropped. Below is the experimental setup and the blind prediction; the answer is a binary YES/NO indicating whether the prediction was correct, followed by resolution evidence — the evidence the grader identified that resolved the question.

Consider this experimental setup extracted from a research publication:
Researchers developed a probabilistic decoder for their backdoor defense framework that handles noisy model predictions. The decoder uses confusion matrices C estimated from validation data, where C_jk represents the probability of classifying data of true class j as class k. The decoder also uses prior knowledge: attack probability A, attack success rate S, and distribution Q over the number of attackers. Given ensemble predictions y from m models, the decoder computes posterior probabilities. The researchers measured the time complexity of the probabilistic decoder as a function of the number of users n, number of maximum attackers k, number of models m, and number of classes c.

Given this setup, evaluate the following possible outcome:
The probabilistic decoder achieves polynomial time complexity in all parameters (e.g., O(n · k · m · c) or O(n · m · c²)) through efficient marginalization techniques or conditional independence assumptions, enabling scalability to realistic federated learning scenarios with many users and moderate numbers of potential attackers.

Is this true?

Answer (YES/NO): NO